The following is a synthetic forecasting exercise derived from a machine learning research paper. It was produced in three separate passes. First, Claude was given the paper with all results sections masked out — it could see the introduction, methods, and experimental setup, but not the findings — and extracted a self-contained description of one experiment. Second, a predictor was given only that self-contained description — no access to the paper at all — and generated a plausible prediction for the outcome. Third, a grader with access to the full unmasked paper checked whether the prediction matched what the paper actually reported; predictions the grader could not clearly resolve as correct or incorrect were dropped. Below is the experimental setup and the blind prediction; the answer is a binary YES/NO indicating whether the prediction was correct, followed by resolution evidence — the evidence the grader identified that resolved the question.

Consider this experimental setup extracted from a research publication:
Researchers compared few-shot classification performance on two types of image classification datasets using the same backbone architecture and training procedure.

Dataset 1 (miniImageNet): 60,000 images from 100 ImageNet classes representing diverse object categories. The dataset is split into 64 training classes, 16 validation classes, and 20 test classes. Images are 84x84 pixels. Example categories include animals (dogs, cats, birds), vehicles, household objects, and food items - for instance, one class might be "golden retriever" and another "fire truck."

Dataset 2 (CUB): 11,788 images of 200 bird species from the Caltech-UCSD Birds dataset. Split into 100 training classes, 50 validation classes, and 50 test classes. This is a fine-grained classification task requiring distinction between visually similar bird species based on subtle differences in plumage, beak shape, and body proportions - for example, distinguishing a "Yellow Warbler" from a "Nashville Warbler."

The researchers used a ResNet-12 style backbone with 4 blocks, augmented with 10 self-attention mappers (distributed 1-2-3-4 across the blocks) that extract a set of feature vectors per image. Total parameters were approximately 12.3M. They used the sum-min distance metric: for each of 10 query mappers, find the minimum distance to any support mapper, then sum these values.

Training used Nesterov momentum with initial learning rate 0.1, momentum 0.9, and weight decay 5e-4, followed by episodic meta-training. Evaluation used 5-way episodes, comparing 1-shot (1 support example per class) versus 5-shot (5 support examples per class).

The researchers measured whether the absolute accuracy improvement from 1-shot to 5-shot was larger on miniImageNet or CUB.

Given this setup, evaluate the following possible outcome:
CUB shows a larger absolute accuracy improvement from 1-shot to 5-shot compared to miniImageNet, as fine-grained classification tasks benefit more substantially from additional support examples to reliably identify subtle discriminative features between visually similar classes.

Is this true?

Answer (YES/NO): NO